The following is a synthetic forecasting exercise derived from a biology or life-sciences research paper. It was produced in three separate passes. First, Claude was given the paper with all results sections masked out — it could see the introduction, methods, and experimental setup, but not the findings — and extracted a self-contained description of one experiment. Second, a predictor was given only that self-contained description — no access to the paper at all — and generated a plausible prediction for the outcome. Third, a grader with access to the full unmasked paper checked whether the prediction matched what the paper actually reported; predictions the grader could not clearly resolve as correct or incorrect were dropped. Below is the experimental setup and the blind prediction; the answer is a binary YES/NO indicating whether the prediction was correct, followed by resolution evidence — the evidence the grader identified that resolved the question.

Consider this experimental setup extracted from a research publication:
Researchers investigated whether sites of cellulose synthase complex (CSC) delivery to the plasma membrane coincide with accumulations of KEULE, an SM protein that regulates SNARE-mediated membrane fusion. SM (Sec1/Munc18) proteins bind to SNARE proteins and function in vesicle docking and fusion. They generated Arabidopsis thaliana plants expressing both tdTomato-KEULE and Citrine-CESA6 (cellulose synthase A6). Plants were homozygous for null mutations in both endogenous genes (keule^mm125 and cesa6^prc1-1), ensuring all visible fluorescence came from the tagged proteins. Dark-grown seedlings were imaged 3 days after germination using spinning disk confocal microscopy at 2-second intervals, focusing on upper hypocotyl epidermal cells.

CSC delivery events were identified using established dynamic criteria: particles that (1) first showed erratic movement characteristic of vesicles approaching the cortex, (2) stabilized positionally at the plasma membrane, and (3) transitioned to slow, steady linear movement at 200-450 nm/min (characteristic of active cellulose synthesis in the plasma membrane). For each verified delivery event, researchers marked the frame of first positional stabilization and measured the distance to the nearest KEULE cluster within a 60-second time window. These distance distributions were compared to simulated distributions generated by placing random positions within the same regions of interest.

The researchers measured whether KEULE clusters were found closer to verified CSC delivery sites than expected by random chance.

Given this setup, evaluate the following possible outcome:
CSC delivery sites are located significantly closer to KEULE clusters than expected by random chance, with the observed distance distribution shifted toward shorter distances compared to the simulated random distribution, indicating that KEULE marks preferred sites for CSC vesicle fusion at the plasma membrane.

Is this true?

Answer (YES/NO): YES